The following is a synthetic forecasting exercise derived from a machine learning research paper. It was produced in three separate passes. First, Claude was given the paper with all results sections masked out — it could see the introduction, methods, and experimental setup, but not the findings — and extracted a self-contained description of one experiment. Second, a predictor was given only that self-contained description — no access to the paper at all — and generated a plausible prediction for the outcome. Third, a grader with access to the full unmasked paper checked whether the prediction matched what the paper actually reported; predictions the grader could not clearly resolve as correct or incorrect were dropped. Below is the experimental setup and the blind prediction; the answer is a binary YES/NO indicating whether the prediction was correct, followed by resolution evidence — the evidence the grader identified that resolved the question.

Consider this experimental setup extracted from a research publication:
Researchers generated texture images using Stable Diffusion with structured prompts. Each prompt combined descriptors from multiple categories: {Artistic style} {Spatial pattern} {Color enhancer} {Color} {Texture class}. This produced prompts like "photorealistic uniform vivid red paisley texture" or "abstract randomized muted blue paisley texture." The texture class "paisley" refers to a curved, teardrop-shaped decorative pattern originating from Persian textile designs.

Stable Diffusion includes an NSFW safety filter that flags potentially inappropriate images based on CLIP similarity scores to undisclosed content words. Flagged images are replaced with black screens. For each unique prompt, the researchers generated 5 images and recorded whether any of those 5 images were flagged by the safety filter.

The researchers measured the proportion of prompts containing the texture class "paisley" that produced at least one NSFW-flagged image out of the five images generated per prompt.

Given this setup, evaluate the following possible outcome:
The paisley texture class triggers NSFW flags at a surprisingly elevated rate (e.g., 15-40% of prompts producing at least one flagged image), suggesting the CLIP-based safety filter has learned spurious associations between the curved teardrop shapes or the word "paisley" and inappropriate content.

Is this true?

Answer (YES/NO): NO